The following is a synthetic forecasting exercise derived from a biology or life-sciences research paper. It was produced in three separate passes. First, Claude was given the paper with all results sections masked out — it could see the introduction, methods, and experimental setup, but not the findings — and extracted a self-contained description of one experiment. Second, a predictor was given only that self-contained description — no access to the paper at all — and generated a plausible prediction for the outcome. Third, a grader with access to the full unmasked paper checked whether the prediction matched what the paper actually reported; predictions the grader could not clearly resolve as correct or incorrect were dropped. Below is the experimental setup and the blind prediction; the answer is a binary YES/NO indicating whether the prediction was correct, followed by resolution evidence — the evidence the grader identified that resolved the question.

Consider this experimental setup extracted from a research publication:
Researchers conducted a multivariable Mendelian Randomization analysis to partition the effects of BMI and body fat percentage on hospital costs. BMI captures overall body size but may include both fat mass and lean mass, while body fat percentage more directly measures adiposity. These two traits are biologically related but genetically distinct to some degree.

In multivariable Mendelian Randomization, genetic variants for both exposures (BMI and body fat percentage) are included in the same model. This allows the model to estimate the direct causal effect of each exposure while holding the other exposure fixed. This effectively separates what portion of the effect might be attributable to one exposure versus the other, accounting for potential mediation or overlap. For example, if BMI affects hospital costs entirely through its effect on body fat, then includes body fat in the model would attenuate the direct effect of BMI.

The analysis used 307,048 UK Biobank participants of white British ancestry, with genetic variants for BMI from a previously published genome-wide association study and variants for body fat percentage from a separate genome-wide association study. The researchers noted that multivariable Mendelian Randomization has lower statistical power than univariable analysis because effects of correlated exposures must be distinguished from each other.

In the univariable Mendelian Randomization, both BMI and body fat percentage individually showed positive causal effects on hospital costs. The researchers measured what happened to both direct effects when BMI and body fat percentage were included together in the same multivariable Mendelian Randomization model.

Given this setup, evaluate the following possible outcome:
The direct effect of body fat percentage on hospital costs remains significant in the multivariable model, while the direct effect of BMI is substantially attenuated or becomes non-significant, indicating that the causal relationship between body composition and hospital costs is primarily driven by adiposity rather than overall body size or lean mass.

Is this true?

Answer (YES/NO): NO